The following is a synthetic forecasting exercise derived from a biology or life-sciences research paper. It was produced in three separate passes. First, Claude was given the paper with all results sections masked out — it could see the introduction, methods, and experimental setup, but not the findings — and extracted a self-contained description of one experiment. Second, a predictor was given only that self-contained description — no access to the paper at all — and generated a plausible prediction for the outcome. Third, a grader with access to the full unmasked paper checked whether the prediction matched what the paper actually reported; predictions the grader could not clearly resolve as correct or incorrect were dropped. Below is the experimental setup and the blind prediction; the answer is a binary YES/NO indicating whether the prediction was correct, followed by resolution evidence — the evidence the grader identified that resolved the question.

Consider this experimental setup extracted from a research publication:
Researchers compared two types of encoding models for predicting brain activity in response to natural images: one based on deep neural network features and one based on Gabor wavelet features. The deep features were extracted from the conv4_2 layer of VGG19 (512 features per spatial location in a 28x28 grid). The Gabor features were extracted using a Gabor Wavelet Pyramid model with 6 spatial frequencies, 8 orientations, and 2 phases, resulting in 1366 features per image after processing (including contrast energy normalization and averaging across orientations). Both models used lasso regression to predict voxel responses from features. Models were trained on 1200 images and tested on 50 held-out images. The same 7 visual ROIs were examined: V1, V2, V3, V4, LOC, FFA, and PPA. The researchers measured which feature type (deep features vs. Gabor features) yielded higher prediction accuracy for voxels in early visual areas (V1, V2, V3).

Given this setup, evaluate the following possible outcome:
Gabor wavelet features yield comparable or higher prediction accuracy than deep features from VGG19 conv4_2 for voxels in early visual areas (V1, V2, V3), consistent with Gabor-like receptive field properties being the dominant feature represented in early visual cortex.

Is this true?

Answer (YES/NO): YES